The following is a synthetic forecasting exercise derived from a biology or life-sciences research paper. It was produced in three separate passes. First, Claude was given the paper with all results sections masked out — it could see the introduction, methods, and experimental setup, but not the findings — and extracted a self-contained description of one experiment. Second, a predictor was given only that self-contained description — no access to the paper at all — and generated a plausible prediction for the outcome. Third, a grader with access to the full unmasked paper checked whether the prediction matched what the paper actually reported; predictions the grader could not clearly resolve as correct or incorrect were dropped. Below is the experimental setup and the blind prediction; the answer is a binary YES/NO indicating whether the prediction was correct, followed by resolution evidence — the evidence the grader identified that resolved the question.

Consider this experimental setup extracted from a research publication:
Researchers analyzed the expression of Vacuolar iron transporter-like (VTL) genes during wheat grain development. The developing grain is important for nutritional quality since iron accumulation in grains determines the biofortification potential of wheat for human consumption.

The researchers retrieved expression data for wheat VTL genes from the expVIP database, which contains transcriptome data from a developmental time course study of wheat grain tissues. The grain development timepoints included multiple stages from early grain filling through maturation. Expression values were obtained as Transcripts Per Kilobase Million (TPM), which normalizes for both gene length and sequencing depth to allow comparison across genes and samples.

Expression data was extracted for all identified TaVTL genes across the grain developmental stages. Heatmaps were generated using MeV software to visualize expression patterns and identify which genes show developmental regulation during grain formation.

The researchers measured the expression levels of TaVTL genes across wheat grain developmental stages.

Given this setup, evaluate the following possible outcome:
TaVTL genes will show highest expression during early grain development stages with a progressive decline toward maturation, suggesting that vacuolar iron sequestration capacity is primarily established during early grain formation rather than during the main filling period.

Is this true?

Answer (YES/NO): NO